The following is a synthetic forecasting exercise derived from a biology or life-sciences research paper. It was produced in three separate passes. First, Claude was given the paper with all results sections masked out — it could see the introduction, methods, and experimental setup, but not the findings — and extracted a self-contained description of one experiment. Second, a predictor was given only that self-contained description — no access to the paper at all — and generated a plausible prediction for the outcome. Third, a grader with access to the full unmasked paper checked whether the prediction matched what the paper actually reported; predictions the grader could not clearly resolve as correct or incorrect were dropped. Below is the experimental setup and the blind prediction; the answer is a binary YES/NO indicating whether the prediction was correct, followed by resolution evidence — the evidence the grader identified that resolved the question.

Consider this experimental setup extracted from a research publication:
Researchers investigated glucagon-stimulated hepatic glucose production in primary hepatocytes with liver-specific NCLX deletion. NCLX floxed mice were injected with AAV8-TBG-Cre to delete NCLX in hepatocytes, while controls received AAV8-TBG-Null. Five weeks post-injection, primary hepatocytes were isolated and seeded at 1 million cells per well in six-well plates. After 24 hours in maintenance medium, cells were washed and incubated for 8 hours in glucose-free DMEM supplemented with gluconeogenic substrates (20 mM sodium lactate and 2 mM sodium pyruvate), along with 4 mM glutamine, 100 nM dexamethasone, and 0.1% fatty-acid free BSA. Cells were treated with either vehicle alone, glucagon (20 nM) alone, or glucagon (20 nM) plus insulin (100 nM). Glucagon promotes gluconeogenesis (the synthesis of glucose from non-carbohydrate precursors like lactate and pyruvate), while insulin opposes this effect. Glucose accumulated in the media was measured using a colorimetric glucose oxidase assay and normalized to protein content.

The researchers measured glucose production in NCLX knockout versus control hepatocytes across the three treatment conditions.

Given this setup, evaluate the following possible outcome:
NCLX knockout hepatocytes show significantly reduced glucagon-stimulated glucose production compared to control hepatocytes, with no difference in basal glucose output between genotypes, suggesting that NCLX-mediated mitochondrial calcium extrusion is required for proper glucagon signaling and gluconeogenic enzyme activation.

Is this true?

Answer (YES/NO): YES